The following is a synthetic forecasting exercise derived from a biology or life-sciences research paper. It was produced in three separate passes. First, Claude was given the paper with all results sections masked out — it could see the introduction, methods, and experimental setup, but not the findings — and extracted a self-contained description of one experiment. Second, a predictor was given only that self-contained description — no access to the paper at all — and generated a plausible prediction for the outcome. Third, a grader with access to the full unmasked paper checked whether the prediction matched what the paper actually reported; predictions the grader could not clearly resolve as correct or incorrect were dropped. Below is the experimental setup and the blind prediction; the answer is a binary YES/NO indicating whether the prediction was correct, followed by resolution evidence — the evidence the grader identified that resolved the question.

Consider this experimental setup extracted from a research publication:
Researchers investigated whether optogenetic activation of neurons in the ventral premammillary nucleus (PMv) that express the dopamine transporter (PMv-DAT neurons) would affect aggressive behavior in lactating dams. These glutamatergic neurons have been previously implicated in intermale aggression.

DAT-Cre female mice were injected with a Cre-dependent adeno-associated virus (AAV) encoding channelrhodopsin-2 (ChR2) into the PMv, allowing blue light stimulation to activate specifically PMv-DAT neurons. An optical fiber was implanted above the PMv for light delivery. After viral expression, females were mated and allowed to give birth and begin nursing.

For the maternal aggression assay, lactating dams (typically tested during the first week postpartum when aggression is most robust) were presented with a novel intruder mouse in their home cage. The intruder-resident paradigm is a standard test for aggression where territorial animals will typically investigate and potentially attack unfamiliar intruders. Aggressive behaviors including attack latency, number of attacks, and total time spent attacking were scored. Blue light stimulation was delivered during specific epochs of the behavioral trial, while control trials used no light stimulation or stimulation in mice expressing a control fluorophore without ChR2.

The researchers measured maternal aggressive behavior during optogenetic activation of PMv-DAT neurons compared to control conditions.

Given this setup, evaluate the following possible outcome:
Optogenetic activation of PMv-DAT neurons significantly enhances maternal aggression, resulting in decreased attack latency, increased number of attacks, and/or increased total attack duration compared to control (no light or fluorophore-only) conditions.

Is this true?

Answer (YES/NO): YES